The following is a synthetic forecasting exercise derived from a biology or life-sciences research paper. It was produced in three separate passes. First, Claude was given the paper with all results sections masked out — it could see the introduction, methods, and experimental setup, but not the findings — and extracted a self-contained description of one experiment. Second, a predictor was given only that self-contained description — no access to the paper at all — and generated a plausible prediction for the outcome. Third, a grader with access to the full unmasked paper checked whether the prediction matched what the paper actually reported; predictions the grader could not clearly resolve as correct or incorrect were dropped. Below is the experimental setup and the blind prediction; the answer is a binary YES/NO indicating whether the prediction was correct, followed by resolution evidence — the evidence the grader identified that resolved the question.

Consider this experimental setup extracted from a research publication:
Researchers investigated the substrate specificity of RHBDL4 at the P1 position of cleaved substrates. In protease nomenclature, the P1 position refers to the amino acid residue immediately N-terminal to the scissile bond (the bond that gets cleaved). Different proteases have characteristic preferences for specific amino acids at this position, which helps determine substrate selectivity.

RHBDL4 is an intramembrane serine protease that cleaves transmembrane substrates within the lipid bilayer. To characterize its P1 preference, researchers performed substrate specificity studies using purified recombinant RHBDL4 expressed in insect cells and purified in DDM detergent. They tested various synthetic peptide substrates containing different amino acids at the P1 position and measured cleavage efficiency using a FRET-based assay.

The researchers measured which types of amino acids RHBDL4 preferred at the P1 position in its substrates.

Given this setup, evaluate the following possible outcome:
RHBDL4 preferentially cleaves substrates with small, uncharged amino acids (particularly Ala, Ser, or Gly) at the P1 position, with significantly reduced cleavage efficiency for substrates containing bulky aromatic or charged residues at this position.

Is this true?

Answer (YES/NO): YES